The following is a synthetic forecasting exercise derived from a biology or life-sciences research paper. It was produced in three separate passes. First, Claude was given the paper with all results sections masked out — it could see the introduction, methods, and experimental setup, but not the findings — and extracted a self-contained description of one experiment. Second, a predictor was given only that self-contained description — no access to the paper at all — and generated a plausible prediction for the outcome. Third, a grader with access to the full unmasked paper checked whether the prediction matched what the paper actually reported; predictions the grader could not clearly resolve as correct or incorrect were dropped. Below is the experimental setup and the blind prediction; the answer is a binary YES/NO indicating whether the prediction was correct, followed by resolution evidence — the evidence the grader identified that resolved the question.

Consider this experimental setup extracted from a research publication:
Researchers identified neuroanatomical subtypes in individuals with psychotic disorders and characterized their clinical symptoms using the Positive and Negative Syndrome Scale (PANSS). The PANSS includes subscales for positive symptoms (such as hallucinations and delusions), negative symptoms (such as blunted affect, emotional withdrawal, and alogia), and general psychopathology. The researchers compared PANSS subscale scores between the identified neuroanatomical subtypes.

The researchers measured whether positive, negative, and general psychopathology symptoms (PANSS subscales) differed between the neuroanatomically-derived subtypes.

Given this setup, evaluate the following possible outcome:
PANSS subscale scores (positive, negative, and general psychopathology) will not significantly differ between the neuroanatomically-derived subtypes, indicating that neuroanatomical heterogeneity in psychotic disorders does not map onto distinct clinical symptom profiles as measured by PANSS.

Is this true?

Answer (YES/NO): NO